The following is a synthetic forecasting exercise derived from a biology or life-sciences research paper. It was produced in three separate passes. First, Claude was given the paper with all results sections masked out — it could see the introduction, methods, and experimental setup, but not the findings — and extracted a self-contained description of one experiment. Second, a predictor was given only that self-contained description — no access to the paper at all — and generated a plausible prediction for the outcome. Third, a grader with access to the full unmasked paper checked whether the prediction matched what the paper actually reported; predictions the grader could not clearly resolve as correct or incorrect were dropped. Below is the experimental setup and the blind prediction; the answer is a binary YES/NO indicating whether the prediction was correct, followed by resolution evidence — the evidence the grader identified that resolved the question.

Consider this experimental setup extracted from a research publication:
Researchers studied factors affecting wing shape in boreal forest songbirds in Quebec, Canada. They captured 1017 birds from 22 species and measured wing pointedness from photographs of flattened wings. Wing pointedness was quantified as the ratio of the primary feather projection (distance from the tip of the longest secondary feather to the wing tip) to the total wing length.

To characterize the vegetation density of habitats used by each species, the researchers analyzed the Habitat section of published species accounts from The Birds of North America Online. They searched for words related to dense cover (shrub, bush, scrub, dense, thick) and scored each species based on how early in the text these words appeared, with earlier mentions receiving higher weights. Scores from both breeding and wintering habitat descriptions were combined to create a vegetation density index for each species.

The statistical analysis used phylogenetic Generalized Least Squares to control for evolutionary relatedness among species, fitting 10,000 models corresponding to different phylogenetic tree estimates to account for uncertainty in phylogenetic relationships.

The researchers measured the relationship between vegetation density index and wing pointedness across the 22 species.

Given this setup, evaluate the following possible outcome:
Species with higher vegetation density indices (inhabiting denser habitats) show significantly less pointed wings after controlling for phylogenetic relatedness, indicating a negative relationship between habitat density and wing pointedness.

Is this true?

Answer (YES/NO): YES